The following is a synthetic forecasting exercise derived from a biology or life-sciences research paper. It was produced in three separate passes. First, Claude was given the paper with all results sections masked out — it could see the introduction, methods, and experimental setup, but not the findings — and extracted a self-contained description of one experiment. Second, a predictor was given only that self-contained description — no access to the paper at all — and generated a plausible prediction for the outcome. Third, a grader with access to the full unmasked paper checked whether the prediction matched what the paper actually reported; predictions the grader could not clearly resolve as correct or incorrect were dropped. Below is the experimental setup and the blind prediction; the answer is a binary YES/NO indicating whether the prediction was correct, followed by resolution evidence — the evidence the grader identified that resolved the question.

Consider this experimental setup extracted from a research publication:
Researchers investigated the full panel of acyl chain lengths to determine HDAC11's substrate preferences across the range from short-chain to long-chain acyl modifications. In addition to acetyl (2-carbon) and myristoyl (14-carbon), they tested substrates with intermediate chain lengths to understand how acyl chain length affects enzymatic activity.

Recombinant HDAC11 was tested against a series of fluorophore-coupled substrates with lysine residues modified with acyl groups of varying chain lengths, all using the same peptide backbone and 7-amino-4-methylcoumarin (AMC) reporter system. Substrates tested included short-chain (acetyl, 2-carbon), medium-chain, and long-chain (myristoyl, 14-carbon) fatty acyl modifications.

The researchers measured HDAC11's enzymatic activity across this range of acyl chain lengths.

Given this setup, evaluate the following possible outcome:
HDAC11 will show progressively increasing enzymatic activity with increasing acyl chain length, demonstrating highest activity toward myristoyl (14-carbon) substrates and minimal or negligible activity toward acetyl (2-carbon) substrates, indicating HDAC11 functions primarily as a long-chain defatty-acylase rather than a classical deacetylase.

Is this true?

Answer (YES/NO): NO